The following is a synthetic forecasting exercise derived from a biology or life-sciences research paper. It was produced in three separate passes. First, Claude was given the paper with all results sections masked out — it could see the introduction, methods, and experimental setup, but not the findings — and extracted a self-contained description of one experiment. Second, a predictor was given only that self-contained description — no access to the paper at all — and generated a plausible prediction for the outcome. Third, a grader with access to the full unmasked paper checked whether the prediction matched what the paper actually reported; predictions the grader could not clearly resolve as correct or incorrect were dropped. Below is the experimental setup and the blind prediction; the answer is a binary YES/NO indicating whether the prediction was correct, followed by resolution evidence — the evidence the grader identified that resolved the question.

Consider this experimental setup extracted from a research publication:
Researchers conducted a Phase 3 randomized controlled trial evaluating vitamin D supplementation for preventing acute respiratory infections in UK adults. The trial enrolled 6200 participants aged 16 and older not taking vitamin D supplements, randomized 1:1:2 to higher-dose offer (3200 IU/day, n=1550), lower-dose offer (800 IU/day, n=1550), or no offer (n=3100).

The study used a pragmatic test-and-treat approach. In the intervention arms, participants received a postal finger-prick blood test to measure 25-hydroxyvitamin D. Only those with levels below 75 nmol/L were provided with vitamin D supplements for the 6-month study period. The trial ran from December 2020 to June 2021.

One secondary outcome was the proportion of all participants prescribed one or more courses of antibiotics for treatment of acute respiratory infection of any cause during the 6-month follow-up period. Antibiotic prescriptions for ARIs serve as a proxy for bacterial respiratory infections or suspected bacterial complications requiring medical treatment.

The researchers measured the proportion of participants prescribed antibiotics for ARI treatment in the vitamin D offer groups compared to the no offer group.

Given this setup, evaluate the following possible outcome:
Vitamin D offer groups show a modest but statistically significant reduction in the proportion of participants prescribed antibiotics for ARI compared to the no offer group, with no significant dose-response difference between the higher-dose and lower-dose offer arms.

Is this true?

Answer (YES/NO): NO